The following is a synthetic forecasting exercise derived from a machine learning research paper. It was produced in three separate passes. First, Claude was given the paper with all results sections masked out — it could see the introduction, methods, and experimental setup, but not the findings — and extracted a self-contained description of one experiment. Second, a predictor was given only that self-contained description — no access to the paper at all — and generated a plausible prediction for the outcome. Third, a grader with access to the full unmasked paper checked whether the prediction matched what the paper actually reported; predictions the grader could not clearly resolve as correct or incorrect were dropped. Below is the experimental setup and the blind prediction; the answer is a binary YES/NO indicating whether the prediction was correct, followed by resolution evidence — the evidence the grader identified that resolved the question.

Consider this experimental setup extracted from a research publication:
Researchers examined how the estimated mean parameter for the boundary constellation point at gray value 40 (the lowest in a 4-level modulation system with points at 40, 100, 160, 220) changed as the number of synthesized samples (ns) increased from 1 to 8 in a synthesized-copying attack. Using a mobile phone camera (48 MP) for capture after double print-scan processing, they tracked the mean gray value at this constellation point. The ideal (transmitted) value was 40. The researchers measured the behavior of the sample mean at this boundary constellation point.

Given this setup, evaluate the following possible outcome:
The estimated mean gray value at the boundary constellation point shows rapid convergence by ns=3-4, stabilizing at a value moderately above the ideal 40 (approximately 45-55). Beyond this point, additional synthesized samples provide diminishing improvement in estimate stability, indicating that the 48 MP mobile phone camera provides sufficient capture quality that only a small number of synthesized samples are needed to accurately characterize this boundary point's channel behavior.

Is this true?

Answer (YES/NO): NO